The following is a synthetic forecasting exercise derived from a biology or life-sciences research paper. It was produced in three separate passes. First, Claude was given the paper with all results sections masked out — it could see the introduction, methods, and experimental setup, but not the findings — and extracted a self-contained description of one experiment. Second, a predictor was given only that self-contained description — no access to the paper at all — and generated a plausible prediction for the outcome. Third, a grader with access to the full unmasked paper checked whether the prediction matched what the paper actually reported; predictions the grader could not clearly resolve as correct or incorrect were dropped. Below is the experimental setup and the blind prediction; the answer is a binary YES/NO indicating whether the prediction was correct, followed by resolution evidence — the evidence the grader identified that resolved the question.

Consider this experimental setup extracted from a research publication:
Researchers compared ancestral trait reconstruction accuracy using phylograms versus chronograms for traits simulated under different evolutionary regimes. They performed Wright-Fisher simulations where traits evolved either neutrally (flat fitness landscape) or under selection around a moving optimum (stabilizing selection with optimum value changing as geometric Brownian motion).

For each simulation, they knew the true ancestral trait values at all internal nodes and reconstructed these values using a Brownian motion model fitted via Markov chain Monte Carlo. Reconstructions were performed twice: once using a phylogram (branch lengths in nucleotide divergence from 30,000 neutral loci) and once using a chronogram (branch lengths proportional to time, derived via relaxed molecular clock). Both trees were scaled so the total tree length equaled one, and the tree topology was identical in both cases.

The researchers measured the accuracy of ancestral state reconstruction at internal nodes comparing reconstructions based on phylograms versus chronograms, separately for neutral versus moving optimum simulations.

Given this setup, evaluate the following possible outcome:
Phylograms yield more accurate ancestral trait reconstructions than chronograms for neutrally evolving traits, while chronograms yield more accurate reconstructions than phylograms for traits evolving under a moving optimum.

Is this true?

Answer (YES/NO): YES